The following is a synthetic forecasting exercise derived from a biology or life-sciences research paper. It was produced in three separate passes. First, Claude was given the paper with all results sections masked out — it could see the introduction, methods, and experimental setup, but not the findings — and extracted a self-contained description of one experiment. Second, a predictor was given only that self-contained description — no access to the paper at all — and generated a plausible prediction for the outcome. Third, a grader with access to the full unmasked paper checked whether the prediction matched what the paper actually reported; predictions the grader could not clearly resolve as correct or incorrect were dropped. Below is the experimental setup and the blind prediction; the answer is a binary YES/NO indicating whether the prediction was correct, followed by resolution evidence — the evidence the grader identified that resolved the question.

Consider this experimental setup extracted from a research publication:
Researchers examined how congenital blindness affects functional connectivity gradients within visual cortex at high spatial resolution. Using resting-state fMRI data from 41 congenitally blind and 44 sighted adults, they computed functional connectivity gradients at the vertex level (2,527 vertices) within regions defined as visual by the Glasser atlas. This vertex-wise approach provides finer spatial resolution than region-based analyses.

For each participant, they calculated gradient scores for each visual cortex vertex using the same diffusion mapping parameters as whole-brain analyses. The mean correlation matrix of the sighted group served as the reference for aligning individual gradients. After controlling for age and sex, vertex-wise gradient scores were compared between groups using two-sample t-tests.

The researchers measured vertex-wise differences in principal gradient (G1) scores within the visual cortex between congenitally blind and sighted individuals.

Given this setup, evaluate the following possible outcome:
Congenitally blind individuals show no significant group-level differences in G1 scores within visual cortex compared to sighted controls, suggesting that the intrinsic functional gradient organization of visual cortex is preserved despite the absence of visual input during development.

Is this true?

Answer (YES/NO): NO